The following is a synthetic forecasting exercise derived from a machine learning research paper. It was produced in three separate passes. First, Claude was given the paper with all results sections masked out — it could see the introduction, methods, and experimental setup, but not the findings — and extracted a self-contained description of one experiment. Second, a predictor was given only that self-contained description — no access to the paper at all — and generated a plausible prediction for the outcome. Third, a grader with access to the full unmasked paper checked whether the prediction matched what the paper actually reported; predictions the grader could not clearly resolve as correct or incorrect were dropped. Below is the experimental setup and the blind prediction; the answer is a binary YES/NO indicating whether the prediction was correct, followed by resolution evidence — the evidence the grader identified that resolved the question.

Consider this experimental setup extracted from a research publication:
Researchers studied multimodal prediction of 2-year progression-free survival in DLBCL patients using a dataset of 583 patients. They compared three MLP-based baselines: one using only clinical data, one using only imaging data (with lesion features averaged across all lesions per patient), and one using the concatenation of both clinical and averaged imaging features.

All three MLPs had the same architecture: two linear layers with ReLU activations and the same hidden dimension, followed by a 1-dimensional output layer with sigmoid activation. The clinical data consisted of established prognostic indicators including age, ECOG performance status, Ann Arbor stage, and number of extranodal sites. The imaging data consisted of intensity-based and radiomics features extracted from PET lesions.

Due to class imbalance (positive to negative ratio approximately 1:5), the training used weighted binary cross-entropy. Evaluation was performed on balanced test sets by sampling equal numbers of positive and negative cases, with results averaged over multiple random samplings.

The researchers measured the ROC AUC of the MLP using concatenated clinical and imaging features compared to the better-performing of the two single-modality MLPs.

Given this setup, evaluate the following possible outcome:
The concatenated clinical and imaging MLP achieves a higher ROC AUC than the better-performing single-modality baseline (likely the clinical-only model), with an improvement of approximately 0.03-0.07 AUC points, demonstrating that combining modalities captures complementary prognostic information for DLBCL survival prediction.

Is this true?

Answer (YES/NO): NO